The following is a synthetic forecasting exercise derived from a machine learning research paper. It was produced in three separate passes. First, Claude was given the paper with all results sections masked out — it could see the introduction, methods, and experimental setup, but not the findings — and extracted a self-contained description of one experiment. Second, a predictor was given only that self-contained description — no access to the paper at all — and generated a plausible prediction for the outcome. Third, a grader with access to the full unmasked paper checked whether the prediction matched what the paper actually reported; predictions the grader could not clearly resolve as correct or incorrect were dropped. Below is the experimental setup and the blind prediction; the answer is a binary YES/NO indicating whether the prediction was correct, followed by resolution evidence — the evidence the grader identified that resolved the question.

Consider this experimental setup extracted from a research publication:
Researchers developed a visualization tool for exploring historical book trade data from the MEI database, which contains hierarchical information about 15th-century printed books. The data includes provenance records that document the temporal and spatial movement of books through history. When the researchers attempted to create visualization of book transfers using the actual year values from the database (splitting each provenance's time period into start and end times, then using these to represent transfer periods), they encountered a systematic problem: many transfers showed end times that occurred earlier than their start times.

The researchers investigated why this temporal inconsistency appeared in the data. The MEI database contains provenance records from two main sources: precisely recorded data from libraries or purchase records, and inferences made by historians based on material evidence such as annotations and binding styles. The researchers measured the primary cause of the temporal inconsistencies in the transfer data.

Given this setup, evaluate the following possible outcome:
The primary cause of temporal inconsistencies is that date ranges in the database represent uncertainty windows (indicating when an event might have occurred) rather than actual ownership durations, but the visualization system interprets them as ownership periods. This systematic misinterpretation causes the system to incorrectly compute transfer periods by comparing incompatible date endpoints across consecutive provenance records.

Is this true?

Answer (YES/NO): NO